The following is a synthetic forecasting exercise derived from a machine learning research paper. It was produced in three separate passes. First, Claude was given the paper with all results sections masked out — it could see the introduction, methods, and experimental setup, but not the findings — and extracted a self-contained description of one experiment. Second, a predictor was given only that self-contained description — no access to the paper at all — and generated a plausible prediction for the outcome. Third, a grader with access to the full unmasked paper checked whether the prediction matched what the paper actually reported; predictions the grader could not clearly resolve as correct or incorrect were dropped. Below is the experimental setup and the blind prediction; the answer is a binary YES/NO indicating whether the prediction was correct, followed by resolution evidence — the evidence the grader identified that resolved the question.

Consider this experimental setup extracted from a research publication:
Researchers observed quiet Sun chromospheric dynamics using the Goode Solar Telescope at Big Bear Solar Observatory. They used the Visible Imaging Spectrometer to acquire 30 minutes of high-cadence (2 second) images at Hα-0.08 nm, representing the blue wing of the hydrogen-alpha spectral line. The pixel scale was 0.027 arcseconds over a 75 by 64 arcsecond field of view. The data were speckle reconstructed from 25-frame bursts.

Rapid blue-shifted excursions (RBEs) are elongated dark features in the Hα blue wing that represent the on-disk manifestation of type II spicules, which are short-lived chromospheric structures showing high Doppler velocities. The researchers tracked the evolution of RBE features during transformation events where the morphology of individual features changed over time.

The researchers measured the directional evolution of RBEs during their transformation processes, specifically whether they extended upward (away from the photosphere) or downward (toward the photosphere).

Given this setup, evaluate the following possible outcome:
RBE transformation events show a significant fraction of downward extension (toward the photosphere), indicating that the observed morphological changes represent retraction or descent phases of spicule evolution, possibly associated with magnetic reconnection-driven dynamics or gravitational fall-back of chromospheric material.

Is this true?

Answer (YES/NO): NO